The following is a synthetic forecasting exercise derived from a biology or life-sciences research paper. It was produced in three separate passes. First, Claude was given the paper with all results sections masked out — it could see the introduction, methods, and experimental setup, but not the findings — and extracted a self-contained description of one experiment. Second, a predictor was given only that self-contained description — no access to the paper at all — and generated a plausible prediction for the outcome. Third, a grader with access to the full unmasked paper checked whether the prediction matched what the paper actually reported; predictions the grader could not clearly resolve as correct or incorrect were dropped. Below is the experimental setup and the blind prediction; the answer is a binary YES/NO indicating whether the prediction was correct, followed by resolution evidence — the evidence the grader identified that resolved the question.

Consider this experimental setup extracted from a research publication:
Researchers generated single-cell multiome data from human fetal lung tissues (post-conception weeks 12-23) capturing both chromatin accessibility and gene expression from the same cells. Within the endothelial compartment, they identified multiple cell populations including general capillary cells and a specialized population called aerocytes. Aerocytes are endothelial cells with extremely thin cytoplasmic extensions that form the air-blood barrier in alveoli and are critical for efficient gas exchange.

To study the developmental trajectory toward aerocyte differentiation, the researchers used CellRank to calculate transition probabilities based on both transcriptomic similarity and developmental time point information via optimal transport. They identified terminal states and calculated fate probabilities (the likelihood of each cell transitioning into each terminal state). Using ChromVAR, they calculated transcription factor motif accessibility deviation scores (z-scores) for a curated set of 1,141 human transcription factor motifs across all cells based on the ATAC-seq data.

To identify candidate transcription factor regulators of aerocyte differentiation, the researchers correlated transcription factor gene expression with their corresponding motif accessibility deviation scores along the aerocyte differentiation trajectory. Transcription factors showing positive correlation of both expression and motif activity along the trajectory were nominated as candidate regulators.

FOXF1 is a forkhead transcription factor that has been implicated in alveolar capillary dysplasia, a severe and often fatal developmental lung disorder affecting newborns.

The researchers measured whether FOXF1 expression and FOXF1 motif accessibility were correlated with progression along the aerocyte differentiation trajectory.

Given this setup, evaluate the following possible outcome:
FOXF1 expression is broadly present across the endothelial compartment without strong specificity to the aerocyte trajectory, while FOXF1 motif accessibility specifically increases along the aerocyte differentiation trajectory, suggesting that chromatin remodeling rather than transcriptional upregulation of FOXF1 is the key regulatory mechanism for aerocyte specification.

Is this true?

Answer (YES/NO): NO